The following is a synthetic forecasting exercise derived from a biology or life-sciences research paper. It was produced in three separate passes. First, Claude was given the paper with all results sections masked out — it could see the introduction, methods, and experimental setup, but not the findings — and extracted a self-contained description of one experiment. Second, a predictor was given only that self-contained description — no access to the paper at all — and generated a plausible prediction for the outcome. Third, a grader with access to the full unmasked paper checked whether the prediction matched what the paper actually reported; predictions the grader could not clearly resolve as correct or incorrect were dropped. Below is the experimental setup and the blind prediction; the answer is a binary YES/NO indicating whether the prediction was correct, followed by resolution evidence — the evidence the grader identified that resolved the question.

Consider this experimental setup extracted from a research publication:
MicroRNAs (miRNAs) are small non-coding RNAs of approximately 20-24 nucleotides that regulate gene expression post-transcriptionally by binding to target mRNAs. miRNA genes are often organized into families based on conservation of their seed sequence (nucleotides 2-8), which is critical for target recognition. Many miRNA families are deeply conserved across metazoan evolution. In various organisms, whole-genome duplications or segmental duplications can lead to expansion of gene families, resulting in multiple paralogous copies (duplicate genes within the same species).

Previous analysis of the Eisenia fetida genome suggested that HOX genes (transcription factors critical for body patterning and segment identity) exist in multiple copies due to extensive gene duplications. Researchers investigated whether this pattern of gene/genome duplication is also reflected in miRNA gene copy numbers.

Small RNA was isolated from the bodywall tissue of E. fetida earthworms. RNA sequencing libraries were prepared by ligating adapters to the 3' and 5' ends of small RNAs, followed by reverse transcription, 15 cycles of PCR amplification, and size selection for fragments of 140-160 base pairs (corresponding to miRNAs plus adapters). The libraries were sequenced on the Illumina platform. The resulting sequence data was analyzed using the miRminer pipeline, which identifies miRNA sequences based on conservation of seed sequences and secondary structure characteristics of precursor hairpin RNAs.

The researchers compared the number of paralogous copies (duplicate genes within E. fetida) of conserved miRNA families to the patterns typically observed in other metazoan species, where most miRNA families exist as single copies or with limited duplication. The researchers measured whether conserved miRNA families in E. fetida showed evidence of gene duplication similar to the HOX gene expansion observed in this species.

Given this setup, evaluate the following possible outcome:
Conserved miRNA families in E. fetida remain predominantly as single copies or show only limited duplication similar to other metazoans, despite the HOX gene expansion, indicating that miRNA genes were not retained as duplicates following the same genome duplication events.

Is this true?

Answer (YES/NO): NO